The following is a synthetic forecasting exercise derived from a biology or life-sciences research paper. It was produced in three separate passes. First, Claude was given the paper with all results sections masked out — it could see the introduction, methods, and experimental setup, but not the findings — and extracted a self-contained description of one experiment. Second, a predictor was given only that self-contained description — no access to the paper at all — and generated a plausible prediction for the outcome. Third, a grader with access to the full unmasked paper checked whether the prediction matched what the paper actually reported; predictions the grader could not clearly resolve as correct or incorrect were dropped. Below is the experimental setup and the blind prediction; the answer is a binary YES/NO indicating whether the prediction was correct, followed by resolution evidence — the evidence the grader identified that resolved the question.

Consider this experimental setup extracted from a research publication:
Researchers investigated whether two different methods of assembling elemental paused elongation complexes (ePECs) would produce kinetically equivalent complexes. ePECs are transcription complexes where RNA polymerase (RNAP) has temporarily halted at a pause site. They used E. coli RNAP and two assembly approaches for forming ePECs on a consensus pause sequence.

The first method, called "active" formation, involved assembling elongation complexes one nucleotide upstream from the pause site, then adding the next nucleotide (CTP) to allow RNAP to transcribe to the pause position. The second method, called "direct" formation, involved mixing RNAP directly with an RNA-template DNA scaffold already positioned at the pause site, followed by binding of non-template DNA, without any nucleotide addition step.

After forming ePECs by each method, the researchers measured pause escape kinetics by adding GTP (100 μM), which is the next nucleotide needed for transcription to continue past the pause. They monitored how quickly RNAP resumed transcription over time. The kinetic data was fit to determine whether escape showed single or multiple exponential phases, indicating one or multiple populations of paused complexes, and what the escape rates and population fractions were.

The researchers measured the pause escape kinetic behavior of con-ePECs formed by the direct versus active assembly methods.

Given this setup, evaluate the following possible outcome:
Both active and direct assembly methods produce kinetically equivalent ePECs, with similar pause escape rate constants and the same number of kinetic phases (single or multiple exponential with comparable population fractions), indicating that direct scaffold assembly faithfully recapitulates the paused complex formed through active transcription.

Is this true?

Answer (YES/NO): NO